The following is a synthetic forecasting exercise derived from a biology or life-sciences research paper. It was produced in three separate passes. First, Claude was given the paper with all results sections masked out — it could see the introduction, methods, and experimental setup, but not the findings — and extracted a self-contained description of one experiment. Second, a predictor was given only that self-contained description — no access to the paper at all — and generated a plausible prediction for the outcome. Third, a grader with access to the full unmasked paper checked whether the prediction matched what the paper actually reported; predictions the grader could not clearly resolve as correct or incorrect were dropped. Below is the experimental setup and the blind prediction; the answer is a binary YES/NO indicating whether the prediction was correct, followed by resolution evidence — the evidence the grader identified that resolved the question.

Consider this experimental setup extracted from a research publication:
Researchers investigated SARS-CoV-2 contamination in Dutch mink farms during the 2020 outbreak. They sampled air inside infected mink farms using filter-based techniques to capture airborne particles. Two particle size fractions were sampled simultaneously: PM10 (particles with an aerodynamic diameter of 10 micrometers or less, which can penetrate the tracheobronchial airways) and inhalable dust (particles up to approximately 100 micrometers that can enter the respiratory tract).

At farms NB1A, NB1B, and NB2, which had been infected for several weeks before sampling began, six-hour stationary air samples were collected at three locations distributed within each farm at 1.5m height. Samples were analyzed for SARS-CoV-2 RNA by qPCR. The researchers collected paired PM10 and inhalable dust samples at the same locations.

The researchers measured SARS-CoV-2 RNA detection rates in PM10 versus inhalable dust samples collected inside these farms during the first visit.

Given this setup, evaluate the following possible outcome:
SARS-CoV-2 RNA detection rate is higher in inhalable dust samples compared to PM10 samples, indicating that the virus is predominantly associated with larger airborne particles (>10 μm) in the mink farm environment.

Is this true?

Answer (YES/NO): YES